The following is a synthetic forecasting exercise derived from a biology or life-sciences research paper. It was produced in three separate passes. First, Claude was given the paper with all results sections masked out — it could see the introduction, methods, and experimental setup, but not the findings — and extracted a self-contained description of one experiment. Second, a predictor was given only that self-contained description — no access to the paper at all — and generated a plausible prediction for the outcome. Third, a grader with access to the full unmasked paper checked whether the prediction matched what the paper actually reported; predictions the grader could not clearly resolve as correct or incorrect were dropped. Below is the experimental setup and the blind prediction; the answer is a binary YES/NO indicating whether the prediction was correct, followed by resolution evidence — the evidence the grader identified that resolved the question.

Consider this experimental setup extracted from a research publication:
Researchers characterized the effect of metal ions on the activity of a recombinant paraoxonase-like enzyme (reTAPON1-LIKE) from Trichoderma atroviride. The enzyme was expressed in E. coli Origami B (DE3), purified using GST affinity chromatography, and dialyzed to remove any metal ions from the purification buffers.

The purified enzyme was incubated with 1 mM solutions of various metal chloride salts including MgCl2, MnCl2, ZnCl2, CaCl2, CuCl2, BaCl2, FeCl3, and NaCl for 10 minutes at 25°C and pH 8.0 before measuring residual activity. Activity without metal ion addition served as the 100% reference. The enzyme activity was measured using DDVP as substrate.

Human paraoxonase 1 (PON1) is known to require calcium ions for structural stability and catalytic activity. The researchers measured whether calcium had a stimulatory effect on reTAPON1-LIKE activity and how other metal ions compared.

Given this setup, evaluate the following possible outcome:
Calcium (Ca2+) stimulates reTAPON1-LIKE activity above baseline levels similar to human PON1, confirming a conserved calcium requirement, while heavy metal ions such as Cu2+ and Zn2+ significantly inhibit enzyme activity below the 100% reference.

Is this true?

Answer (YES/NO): NO